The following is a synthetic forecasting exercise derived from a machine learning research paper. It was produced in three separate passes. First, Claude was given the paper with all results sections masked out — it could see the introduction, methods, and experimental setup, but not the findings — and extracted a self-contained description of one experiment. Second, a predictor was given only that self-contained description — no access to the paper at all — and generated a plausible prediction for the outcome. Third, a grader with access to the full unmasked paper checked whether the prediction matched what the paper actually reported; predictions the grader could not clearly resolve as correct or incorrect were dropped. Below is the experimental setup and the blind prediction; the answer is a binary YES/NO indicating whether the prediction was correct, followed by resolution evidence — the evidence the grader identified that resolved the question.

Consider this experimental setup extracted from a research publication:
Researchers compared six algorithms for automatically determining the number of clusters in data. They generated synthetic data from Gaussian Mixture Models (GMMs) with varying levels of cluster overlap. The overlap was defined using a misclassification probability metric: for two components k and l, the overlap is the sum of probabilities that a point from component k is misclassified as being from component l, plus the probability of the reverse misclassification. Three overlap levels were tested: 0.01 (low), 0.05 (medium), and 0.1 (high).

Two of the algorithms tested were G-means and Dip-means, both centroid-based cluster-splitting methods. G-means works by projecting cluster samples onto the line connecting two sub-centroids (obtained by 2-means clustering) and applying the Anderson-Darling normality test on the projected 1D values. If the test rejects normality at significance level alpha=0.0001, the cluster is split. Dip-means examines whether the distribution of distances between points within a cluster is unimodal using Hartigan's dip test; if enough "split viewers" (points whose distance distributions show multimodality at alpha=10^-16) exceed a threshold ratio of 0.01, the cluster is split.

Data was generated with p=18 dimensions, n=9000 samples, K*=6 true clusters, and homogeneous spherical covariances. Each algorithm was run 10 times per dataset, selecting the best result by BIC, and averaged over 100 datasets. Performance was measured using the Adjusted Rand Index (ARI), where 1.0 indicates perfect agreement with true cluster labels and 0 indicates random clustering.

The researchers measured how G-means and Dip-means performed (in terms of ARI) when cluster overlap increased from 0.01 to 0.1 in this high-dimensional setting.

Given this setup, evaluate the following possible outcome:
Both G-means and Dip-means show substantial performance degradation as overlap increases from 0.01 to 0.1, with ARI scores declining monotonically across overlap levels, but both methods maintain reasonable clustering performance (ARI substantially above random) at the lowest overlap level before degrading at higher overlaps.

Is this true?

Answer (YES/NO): NO